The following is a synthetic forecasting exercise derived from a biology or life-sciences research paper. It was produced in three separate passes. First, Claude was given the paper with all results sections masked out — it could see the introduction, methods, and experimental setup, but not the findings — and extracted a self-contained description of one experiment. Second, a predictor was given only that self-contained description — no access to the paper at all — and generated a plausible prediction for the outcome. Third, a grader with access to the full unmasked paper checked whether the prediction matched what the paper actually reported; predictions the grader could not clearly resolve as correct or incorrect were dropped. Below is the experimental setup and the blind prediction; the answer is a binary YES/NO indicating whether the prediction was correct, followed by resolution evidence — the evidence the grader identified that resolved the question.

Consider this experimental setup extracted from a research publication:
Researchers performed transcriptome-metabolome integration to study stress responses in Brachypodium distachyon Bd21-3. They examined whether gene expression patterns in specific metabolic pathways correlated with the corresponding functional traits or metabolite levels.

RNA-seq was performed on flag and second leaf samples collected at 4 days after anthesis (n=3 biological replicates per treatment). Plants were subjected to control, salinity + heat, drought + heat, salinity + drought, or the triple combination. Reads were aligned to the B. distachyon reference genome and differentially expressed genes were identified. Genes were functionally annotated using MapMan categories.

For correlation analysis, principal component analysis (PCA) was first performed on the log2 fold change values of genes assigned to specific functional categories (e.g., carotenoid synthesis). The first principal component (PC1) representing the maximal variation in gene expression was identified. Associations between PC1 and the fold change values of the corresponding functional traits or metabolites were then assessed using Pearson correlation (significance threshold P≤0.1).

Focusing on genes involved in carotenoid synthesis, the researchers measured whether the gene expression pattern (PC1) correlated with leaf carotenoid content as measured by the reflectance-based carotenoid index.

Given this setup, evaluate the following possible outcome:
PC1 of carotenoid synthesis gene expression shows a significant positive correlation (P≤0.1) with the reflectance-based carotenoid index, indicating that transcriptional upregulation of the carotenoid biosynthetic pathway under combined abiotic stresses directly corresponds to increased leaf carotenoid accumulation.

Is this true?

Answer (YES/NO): YES